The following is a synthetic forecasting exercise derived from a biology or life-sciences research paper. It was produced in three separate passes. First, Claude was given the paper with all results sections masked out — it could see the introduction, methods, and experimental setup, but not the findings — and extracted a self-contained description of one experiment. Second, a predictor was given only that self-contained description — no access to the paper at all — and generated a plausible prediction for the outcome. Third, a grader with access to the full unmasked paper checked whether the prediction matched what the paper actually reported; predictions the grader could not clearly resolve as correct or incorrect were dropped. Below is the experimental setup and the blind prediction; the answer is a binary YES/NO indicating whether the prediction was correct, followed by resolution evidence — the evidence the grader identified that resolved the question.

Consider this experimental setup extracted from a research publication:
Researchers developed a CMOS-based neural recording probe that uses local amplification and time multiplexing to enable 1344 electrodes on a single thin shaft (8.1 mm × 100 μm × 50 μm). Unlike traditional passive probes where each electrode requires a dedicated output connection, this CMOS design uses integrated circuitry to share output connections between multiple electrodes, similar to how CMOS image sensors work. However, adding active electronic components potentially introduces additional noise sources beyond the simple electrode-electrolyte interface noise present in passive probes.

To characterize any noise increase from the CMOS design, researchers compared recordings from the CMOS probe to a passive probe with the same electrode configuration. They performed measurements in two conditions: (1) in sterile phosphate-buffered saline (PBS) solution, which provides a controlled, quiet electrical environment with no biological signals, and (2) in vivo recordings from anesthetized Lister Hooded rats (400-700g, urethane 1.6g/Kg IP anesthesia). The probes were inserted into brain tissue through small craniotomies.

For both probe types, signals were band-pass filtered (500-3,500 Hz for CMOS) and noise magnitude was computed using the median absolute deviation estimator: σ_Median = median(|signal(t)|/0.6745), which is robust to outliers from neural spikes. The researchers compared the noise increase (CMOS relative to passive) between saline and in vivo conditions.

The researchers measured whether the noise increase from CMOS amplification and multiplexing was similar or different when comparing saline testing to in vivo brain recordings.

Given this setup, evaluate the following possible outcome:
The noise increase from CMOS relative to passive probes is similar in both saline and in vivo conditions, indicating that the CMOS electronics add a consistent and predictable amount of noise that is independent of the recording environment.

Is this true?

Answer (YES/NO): NO